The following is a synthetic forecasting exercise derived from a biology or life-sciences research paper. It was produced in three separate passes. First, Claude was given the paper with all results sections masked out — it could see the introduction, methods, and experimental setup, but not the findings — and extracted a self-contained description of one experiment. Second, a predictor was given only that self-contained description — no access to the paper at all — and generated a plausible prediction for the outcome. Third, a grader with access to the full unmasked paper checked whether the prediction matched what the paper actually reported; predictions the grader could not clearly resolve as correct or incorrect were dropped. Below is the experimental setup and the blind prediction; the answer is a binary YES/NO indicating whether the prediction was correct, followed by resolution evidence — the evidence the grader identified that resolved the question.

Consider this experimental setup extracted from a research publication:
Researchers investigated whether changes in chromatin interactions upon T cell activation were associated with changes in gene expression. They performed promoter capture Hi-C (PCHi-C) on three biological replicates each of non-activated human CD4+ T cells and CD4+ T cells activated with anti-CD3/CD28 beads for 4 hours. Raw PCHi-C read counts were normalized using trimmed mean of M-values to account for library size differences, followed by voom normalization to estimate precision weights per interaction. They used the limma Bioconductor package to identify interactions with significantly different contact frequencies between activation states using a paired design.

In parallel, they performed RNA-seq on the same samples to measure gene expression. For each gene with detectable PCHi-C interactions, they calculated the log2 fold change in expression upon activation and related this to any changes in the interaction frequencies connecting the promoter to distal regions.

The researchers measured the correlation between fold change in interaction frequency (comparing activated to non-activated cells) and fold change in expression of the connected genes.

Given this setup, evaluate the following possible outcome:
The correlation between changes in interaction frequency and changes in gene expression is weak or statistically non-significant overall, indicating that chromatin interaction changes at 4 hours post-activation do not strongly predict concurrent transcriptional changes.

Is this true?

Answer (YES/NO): NO